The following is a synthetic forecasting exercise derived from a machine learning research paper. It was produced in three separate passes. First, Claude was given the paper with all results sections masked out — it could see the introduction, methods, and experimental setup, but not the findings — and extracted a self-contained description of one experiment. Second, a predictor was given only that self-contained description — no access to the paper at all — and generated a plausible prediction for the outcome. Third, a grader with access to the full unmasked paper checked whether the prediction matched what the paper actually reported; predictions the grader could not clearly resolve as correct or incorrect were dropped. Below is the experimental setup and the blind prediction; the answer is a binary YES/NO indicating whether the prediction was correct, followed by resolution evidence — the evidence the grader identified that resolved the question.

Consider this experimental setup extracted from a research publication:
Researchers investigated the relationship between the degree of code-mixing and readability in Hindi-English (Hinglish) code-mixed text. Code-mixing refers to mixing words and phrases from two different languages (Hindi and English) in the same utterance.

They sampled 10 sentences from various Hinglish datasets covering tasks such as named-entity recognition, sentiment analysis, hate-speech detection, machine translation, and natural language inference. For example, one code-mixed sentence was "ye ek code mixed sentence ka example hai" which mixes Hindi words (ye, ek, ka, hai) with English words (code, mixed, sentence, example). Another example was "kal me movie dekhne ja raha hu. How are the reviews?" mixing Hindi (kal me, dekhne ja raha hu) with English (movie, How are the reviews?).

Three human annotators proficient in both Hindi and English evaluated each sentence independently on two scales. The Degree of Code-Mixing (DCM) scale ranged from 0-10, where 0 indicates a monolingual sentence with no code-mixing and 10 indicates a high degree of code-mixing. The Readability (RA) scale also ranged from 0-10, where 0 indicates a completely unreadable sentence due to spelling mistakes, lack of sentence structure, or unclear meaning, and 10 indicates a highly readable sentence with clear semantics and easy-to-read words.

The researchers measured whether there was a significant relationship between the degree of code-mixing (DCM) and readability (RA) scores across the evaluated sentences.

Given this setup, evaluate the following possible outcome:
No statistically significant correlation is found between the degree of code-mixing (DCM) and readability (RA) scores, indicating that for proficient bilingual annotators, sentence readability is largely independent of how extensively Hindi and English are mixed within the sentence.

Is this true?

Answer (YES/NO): YES